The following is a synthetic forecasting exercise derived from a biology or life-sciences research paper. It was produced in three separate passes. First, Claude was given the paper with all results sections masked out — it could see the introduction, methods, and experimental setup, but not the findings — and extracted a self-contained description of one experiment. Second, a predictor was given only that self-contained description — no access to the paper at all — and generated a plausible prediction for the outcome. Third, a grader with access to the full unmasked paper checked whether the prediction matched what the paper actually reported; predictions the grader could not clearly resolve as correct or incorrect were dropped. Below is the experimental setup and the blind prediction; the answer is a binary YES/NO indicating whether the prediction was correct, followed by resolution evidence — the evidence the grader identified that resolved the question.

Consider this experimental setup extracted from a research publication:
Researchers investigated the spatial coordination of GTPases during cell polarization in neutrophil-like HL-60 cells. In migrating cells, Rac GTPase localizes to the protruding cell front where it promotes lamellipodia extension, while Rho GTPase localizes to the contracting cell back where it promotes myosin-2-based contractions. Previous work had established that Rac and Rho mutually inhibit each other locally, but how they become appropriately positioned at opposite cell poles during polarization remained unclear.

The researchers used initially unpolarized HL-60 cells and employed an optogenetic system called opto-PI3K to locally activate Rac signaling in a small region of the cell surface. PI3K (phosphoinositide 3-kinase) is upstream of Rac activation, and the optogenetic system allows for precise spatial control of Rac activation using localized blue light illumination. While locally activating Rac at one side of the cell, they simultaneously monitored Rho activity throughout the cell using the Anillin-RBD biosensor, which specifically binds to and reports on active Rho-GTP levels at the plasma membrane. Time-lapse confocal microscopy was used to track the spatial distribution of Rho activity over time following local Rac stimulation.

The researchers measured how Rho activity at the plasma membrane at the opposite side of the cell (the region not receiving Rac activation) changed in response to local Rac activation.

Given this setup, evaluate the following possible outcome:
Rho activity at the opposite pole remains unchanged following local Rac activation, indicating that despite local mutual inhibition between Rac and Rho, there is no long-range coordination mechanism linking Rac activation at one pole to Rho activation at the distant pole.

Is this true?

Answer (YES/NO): NO